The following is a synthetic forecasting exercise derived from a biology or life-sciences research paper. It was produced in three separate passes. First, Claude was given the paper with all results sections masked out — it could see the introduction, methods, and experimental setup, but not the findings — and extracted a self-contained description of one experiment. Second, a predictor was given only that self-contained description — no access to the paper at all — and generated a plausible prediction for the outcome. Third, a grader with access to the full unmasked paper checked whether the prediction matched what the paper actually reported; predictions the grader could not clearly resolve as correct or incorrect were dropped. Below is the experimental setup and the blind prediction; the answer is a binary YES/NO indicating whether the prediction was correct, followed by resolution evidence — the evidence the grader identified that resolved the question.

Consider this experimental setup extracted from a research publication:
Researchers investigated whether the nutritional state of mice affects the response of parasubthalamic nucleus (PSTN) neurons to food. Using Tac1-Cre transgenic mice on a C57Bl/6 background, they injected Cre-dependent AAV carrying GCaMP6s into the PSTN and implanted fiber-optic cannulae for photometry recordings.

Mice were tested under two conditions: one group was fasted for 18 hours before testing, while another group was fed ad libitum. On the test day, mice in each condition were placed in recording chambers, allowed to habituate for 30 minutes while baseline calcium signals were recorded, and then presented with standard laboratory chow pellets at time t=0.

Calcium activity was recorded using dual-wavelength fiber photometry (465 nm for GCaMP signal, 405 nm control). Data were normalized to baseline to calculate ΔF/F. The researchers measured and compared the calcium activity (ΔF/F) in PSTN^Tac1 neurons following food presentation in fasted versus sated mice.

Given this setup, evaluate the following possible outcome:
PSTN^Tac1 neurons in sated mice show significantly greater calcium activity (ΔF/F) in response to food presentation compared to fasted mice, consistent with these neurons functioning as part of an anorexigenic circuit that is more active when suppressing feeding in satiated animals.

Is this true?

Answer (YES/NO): NO